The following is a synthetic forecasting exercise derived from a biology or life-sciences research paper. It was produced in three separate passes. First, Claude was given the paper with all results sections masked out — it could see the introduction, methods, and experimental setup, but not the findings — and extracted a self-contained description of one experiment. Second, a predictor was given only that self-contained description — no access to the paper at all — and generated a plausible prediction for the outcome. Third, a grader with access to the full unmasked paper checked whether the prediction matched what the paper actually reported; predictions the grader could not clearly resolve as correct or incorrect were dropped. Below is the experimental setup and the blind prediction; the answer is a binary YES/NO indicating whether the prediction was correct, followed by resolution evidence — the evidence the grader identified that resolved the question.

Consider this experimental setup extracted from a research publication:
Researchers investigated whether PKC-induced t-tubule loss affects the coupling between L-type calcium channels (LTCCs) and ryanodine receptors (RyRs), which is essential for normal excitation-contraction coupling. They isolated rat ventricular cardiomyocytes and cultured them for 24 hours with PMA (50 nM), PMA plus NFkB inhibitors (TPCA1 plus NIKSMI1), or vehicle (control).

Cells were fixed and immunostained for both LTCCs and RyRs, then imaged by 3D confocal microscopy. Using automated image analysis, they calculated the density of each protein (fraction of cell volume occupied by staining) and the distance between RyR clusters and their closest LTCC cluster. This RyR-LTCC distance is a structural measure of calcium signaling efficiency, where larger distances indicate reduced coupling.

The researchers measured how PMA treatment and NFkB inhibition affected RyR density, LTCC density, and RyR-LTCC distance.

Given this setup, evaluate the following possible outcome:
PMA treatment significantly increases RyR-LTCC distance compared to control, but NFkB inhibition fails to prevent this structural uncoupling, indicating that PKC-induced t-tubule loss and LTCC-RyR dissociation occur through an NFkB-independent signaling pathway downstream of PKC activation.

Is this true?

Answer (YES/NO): NO